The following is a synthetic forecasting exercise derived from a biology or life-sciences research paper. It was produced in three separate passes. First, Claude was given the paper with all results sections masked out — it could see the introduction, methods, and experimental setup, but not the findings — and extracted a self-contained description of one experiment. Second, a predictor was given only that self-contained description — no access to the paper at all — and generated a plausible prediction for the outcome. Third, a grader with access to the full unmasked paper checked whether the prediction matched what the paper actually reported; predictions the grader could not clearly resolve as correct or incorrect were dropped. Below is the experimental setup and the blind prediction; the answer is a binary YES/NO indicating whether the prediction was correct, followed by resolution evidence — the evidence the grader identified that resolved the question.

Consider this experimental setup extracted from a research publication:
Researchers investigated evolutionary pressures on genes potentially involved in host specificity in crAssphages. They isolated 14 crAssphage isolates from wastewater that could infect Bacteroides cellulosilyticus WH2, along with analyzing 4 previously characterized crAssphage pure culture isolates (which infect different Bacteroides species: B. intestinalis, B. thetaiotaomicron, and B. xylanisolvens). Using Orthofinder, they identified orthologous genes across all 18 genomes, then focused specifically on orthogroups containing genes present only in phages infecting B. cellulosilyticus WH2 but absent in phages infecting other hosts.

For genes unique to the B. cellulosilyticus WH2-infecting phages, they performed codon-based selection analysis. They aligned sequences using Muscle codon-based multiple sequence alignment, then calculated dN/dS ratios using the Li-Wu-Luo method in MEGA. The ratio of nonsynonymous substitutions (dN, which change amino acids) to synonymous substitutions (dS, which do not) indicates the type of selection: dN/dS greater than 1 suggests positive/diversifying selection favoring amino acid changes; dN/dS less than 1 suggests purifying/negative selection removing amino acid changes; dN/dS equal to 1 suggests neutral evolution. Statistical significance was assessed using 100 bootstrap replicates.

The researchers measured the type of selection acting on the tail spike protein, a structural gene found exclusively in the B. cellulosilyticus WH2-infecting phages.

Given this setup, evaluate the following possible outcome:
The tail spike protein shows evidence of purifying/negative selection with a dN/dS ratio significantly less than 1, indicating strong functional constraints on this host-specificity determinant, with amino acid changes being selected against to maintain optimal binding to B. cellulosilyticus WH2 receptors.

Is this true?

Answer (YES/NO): YES